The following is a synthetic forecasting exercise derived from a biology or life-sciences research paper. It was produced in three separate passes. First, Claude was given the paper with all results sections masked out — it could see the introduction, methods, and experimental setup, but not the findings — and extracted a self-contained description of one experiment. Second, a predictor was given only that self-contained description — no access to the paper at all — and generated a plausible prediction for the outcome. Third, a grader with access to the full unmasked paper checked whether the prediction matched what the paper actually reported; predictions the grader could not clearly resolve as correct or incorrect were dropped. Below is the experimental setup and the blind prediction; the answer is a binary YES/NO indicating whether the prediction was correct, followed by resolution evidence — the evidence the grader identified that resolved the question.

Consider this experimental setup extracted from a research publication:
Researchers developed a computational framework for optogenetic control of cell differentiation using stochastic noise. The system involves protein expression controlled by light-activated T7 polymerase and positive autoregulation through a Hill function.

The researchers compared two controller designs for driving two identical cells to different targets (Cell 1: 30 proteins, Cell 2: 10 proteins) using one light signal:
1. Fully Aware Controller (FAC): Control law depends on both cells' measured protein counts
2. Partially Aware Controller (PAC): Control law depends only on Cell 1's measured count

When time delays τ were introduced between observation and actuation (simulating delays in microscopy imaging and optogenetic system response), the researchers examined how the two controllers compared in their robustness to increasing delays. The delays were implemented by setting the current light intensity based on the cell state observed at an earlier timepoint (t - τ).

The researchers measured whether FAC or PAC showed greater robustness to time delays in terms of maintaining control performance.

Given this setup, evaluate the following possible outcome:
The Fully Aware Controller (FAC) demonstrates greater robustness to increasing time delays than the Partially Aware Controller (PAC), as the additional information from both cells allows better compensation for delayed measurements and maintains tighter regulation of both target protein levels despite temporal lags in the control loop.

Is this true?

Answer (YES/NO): NO